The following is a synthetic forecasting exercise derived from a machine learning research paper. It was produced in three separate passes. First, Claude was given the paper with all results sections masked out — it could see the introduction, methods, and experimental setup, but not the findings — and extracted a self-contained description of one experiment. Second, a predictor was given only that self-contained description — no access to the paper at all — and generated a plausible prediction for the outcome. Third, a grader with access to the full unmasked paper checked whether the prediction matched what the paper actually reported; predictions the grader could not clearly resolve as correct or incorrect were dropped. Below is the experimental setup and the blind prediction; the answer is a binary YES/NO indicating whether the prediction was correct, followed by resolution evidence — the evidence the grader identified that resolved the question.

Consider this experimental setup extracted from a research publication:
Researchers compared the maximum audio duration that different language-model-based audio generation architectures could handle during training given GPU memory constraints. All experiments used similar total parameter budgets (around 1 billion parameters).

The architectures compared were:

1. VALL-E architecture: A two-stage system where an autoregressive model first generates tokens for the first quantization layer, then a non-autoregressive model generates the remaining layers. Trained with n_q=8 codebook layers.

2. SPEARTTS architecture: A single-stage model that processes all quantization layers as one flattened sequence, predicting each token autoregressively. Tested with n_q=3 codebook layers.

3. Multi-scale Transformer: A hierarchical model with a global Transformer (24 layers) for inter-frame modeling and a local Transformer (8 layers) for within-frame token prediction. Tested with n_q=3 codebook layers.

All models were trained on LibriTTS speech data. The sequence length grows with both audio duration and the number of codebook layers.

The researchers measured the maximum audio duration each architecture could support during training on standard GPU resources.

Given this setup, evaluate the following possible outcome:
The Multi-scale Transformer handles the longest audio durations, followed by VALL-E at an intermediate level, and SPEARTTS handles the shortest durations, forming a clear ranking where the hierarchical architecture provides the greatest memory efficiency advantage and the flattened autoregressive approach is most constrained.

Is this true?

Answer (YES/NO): YES